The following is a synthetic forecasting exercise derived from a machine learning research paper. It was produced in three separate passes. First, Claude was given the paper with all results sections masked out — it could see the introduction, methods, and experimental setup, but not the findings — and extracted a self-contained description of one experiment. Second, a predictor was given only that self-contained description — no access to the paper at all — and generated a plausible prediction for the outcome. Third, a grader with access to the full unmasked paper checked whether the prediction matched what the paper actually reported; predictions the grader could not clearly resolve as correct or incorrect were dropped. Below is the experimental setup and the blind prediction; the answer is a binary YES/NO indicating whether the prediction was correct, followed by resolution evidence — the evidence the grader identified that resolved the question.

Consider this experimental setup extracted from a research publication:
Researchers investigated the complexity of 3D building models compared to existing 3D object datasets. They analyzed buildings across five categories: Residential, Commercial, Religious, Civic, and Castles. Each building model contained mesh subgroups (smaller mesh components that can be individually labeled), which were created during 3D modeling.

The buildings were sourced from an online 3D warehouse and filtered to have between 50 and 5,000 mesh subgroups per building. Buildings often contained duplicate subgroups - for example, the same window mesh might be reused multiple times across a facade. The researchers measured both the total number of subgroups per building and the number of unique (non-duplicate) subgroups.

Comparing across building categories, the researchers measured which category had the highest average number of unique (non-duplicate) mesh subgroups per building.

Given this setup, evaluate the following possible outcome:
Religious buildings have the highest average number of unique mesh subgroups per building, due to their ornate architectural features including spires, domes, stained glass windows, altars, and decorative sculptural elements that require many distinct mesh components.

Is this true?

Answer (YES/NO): NO